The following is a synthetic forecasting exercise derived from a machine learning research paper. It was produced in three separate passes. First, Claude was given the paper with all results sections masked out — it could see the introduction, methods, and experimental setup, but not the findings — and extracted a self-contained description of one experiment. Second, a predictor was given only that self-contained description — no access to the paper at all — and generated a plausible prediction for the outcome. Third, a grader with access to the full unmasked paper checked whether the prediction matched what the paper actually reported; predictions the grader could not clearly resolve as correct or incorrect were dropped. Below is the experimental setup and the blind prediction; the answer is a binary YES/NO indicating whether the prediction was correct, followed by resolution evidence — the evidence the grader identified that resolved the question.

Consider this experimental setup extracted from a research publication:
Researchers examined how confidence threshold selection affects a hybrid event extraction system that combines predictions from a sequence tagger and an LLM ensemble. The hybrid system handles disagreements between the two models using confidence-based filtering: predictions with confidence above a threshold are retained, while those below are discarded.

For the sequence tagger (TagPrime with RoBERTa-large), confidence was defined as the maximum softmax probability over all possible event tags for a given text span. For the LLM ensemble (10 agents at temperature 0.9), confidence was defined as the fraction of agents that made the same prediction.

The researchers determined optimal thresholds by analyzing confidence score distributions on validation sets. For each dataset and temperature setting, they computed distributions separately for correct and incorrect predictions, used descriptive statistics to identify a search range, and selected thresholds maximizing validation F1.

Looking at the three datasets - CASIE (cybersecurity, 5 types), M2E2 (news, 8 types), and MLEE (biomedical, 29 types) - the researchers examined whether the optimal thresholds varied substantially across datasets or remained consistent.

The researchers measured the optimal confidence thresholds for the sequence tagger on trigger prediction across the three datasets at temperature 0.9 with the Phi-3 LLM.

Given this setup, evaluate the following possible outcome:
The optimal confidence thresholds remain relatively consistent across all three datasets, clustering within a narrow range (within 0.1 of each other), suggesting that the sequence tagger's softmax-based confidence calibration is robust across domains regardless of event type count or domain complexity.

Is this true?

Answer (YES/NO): NO